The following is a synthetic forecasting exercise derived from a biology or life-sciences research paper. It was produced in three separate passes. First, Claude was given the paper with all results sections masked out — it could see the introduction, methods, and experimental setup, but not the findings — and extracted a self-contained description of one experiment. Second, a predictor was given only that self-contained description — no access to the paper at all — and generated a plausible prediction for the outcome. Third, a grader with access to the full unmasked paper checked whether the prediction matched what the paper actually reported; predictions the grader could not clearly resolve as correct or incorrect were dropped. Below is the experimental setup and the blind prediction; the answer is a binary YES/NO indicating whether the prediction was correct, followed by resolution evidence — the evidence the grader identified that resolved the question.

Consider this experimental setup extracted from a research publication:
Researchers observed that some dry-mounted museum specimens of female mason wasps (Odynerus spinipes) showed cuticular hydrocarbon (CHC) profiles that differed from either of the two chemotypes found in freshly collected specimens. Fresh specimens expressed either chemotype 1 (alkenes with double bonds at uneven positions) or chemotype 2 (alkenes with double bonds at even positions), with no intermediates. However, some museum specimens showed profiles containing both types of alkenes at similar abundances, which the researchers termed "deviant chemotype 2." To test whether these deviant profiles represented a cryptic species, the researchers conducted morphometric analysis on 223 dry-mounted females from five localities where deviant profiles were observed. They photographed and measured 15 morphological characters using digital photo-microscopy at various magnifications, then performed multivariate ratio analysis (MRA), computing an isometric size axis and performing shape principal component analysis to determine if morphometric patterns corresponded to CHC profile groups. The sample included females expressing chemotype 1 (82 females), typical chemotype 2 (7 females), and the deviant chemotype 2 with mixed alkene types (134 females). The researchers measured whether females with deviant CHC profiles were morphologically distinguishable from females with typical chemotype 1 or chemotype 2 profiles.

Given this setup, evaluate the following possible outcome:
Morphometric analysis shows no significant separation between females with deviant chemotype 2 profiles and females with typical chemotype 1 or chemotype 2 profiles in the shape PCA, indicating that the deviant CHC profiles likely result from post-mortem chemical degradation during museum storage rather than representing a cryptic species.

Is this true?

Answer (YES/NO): YES